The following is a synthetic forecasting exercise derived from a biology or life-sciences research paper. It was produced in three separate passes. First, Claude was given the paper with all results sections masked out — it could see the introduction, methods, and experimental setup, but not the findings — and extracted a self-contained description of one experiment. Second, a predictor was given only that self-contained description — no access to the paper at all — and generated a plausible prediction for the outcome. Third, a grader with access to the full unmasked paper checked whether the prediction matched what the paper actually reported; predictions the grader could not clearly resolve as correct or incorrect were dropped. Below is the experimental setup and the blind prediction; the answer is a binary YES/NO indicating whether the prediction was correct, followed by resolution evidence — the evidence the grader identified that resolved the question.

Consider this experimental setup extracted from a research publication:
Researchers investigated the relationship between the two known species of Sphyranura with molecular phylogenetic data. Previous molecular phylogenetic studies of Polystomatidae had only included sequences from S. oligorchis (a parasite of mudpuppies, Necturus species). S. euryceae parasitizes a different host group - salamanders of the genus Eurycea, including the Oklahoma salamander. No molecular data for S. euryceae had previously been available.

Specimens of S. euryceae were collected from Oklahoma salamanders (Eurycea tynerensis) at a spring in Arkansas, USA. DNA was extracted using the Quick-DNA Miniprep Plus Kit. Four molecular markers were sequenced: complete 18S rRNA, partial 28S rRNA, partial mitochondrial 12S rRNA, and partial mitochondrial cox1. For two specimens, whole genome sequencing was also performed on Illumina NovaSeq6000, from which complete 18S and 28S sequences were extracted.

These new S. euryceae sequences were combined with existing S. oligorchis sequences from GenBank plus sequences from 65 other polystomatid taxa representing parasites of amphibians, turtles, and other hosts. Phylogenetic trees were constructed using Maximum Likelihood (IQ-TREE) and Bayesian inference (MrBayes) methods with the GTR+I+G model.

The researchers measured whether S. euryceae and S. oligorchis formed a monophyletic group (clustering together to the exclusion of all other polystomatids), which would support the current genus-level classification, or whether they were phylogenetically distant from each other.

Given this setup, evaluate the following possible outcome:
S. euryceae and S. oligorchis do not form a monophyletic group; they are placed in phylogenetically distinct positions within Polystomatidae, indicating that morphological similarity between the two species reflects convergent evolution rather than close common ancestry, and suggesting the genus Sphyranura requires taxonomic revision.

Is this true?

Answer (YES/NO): NO